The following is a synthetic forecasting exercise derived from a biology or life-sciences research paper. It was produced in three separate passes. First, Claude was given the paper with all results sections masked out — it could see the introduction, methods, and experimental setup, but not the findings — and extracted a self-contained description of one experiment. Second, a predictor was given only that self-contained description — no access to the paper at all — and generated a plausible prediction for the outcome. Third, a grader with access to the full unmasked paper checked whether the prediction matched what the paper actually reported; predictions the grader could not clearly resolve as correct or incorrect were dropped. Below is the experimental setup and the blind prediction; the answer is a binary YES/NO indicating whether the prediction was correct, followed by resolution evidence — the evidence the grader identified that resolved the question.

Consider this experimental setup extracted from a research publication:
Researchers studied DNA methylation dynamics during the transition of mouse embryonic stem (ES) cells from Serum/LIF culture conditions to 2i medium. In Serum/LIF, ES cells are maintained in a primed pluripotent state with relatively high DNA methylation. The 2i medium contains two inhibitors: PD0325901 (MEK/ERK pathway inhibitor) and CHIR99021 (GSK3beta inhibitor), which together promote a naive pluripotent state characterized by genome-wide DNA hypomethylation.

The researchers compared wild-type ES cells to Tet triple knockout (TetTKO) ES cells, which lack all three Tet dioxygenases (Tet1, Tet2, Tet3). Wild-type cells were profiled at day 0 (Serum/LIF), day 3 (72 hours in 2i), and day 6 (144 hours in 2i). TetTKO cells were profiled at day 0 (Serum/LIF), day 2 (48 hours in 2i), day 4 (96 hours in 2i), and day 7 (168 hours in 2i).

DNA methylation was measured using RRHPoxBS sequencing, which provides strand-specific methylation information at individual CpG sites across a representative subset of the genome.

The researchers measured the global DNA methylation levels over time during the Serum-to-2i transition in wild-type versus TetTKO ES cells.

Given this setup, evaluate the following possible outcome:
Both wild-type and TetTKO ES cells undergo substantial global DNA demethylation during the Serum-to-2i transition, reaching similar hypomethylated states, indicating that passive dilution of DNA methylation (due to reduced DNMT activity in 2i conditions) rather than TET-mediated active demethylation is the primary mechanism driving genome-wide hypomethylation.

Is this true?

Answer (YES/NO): NO